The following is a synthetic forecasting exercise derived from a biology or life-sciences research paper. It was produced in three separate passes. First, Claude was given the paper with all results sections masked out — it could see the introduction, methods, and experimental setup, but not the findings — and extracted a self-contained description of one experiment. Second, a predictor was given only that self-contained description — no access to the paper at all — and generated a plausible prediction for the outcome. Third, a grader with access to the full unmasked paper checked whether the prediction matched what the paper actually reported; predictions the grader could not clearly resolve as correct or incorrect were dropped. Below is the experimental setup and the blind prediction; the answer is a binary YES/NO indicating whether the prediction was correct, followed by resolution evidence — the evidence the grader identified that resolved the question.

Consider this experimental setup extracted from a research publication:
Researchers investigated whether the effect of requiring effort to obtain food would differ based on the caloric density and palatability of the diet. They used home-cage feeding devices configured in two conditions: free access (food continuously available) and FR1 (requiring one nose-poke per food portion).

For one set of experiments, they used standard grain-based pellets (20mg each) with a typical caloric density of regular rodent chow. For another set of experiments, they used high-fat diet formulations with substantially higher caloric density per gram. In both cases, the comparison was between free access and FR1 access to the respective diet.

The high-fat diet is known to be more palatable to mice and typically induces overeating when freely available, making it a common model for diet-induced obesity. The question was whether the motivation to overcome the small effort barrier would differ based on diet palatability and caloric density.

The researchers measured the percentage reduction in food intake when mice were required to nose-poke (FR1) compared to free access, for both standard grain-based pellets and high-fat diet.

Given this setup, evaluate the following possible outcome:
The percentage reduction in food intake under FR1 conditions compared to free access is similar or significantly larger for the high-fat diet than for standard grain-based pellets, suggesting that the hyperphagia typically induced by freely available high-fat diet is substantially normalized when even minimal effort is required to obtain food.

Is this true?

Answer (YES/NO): YES